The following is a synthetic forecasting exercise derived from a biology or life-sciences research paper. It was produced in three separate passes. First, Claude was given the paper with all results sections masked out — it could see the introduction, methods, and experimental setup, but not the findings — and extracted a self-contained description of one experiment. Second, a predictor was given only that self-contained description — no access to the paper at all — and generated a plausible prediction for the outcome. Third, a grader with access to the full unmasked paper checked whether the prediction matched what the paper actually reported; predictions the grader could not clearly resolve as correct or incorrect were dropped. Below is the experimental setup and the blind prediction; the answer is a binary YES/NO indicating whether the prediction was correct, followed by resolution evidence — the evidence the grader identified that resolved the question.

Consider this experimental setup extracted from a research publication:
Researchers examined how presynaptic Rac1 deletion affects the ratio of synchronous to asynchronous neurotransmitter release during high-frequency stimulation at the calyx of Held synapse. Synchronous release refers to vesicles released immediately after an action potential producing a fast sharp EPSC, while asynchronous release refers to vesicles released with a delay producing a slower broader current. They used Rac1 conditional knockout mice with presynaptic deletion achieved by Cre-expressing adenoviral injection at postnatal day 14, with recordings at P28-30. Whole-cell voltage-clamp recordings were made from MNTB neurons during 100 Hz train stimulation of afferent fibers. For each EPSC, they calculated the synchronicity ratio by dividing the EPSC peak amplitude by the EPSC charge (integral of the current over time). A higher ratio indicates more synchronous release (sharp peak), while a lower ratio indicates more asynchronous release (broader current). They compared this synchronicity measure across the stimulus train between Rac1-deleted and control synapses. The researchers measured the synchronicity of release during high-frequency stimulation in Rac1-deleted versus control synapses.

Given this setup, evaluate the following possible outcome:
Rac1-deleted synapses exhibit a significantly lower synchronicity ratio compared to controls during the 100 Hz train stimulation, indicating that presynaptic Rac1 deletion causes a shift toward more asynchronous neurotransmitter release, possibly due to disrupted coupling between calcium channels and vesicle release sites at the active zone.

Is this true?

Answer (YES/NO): YES